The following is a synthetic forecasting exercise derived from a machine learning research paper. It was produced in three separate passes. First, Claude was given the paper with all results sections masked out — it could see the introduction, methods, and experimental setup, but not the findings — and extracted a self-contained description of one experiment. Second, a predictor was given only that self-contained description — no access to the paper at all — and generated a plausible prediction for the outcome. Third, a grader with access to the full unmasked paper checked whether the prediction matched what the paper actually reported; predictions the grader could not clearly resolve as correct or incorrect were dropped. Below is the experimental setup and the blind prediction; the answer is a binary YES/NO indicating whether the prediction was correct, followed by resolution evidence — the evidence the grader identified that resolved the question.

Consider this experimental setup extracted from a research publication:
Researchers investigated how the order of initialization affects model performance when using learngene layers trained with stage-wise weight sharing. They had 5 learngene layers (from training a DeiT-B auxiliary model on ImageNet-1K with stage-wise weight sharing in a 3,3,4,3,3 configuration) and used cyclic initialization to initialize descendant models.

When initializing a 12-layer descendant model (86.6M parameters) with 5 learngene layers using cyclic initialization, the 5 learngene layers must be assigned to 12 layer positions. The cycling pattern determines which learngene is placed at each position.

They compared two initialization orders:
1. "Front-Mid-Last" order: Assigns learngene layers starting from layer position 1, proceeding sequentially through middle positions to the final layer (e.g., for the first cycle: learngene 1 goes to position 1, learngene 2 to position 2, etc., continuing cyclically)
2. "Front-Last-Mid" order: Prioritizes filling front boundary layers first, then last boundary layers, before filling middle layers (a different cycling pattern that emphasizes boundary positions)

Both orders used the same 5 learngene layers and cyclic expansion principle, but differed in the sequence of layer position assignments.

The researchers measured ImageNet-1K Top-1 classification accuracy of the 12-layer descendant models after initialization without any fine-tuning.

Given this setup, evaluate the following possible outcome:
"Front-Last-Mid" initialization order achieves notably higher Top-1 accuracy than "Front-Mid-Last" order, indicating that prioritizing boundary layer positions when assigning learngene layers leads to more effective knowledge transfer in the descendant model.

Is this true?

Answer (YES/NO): NO